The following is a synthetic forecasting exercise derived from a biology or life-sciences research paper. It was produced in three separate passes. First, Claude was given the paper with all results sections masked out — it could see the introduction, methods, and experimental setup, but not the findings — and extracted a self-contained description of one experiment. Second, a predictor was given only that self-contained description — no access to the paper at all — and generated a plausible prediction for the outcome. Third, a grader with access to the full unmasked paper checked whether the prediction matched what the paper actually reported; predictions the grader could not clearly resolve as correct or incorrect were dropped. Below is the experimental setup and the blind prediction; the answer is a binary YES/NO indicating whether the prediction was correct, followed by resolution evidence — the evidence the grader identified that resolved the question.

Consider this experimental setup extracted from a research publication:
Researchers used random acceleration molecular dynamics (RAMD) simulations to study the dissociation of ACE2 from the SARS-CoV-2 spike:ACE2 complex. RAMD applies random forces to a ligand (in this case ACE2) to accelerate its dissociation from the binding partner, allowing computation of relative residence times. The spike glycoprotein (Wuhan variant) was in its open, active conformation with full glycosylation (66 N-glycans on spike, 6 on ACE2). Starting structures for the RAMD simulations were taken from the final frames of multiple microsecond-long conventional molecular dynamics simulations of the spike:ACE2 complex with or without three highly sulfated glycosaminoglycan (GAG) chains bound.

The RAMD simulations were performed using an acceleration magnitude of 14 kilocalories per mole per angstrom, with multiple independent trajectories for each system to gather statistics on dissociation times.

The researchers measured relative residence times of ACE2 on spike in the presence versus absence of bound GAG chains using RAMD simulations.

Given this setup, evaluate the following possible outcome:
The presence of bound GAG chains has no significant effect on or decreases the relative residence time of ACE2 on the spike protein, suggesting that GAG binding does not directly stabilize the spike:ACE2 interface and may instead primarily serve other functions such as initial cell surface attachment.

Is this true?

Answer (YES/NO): NO